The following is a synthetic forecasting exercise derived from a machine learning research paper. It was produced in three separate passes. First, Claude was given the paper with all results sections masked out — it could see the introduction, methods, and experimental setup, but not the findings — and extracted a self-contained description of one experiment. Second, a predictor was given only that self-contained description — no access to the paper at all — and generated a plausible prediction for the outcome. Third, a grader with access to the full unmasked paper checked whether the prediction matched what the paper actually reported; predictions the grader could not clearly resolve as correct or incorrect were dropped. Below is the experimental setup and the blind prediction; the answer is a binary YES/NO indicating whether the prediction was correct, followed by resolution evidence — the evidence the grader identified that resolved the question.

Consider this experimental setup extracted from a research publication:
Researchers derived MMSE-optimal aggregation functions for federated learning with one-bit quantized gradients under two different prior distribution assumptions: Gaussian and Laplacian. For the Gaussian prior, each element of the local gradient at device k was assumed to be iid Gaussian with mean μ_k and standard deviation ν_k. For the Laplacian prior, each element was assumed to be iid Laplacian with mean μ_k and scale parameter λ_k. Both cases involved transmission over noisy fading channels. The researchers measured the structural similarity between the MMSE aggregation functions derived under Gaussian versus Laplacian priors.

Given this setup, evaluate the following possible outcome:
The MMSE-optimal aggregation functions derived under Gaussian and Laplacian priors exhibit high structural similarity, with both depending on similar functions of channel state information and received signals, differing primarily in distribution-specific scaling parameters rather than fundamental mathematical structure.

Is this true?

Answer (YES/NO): YES